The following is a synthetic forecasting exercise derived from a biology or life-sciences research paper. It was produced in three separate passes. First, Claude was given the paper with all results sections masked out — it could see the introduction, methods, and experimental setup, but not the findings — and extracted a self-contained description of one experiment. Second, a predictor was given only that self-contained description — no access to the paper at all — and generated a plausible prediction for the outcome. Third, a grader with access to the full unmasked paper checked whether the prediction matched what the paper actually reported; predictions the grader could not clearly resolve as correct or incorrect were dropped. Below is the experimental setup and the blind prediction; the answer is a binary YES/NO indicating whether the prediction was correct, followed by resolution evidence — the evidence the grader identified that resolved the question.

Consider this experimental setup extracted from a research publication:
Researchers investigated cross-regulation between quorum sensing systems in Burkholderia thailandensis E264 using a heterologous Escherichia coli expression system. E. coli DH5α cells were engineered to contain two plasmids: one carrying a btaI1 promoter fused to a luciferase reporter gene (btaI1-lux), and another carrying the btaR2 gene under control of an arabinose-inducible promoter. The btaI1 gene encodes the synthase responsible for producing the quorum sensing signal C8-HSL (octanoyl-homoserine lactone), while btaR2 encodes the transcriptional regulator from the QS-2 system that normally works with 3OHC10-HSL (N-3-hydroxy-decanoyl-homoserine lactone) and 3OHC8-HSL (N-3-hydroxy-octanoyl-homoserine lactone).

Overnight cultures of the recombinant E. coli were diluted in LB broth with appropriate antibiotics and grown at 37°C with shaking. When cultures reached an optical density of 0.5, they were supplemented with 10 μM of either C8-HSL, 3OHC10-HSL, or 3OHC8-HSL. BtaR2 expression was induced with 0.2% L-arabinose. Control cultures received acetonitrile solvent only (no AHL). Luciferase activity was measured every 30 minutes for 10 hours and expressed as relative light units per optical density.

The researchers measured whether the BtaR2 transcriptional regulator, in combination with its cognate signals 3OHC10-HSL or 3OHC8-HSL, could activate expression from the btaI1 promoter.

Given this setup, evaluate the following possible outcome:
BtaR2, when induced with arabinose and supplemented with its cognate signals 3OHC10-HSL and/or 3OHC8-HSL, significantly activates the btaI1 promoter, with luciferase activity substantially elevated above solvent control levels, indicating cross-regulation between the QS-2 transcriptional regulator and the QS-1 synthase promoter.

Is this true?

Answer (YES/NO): NO